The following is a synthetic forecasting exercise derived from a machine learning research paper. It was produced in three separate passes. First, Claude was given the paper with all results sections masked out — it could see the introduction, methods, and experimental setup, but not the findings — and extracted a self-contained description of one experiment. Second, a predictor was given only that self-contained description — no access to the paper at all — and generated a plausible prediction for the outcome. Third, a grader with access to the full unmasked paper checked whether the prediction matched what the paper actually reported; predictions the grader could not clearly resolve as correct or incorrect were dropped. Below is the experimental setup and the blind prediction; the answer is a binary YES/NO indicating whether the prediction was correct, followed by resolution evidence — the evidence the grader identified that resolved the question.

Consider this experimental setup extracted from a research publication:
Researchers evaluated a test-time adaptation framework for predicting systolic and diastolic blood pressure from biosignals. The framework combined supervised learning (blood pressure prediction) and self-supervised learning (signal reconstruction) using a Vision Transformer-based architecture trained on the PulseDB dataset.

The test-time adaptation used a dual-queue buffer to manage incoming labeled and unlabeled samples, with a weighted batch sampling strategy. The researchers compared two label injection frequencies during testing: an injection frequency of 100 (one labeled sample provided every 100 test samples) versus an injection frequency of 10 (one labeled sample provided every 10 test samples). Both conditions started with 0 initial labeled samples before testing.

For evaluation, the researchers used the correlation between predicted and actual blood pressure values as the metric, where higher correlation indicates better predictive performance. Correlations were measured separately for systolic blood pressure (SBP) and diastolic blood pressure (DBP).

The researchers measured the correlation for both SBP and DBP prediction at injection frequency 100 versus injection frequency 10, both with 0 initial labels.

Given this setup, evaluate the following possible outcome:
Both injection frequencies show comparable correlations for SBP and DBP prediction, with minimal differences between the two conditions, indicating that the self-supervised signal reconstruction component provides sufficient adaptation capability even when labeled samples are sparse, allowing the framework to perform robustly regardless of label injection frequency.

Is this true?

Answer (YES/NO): NO